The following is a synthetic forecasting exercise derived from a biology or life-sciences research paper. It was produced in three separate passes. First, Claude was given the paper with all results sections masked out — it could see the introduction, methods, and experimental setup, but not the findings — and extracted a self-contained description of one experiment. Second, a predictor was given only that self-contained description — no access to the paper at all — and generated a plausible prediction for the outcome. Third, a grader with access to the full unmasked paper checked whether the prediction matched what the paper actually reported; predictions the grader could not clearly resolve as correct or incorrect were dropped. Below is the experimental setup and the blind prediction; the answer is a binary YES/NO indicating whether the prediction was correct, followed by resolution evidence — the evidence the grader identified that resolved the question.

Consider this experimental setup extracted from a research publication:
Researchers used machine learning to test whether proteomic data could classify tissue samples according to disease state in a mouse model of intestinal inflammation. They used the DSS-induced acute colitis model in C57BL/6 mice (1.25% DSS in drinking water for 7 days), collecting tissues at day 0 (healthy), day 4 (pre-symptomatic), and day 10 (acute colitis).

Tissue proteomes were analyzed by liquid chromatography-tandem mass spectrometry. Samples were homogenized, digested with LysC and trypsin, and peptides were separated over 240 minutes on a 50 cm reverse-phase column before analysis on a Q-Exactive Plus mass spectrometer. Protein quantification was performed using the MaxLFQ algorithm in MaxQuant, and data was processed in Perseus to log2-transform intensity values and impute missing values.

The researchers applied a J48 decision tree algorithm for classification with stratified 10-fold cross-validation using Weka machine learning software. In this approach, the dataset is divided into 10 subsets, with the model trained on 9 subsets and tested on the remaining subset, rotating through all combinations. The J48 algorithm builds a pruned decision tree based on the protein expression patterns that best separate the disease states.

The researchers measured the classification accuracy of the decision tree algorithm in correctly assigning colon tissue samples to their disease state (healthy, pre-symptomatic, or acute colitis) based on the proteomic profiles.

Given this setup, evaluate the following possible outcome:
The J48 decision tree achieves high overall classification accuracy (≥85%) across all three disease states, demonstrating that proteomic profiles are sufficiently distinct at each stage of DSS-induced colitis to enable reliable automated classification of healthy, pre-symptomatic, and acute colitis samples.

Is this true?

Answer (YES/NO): YES